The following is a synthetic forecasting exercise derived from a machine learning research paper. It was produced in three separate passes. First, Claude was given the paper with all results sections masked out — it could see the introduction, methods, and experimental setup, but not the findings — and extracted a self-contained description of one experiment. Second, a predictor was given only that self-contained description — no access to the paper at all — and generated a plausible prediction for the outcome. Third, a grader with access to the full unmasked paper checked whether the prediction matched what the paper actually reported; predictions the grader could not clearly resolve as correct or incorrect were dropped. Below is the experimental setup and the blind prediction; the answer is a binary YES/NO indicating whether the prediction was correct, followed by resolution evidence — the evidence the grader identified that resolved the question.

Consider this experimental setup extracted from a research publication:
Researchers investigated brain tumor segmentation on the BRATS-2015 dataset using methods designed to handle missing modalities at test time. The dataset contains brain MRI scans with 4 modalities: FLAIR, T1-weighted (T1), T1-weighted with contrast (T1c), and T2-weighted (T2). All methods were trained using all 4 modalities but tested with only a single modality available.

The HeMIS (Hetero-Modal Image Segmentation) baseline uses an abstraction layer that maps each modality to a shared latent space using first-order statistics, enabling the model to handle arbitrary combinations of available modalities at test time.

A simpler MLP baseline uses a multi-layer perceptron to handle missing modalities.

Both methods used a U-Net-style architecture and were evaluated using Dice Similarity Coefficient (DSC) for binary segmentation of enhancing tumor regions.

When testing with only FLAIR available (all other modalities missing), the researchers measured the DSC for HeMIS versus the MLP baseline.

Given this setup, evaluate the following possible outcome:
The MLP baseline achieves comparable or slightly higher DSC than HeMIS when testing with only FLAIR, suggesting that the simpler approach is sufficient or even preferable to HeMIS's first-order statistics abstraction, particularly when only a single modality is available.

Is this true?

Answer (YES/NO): NO